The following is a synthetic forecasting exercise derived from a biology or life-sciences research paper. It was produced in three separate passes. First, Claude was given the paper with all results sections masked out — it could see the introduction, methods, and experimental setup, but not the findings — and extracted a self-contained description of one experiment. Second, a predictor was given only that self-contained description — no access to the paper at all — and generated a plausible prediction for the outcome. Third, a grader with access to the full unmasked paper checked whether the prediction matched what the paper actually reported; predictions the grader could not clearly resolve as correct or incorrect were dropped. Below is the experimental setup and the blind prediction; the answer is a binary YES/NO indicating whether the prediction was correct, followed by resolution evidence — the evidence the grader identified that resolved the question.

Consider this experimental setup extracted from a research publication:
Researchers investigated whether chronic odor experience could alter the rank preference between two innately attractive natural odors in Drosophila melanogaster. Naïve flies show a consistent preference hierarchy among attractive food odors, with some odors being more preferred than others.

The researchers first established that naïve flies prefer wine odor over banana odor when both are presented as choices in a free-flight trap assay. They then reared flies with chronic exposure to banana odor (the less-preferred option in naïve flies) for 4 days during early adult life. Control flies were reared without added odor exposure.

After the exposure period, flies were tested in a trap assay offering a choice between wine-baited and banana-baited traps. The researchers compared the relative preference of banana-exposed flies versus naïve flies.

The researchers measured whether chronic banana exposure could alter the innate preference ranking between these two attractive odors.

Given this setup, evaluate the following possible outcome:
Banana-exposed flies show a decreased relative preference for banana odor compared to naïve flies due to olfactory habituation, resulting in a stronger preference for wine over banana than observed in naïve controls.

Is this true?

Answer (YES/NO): NO